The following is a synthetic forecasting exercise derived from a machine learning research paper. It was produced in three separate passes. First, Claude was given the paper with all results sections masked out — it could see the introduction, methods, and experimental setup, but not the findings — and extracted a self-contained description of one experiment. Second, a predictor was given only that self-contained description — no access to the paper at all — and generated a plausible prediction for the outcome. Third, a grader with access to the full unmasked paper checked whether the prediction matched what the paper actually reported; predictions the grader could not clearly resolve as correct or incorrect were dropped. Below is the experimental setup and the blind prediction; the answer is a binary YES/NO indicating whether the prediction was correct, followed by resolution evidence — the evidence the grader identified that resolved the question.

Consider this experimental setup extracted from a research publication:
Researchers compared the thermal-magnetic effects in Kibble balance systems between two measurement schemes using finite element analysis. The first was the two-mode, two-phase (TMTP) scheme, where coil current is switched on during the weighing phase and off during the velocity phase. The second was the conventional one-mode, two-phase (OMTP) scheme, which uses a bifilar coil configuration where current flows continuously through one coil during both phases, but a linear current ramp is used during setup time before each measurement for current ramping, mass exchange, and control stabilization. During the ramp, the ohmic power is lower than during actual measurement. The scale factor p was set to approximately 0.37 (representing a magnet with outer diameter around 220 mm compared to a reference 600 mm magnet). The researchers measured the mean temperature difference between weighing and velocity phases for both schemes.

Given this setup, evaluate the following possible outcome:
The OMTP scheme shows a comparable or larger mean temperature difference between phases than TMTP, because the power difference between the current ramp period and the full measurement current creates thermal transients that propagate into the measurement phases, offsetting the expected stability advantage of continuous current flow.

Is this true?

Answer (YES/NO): NO